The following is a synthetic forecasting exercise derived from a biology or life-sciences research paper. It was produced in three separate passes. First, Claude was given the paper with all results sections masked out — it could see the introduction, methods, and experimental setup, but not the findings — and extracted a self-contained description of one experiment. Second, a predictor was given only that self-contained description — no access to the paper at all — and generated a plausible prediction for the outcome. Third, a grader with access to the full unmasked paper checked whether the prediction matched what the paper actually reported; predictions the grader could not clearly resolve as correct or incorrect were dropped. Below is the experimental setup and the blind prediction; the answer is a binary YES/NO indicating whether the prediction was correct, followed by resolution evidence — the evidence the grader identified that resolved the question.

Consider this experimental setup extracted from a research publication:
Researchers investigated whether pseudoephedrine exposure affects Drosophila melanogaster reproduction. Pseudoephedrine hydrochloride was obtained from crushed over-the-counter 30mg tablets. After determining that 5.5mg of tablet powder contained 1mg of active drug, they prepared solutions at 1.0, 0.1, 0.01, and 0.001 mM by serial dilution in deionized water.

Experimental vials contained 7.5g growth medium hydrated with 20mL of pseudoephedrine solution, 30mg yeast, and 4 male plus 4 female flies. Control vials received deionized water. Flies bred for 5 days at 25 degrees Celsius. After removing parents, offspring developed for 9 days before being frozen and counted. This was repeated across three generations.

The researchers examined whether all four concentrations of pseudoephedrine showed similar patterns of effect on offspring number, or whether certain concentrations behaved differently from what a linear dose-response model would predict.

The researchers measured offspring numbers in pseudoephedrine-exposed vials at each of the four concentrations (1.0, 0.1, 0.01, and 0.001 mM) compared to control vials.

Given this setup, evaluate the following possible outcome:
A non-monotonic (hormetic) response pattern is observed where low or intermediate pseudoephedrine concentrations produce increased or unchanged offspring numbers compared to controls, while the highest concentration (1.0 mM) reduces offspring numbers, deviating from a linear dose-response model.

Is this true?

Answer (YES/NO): NO